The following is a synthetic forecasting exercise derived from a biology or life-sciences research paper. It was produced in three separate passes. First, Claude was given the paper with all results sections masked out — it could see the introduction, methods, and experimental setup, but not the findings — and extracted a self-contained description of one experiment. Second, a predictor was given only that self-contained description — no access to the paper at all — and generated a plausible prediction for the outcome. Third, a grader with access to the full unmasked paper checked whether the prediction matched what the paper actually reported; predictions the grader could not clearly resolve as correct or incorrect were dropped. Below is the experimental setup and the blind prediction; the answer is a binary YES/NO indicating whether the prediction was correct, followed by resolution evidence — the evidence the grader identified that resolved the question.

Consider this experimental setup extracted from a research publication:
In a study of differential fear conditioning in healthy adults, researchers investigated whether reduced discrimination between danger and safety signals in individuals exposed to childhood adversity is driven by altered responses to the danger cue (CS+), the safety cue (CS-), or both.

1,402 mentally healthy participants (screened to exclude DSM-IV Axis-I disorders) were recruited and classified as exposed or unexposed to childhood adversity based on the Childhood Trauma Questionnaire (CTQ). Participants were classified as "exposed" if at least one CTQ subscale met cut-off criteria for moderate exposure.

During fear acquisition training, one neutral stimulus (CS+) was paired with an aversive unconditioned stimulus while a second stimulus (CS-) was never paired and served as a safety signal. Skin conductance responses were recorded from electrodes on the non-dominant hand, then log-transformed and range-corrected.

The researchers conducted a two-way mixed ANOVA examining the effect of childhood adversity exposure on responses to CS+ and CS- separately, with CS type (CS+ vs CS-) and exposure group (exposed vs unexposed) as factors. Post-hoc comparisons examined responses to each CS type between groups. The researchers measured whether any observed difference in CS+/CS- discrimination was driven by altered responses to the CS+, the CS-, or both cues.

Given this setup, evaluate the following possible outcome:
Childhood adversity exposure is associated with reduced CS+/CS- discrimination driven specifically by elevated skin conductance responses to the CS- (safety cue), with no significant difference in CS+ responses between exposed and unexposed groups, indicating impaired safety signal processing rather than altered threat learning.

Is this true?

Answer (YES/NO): NO